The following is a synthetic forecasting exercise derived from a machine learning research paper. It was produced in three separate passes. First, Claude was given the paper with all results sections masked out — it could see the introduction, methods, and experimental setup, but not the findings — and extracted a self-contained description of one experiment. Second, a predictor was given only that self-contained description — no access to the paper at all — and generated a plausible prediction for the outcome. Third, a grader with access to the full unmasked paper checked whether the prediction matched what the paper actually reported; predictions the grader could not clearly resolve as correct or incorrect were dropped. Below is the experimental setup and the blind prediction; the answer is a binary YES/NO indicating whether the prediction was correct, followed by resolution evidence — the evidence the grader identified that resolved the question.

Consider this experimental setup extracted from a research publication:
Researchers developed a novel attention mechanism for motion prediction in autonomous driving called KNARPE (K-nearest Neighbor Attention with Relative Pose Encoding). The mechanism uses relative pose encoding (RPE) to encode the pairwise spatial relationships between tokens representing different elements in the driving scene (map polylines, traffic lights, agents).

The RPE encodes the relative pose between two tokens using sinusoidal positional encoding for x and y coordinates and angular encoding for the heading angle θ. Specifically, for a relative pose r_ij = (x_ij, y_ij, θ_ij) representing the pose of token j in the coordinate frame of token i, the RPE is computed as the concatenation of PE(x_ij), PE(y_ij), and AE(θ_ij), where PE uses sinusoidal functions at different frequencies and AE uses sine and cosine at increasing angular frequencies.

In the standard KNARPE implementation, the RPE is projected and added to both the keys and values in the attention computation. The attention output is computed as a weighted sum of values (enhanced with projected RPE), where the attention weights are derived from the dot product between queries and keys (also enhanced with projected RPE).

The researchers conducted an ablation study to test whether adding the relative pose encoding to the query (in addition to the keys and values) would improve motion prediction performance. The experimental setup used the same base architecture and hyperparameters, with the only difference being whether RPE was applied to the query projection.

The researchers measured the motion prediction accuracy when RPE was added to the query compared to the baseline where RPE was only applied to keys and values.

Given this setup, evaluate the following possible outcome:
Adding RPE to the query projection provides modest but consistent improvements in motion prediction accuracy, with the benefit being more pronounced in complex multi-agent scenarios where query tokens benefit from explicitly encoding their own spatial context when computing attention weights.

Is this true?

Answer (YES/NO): NO